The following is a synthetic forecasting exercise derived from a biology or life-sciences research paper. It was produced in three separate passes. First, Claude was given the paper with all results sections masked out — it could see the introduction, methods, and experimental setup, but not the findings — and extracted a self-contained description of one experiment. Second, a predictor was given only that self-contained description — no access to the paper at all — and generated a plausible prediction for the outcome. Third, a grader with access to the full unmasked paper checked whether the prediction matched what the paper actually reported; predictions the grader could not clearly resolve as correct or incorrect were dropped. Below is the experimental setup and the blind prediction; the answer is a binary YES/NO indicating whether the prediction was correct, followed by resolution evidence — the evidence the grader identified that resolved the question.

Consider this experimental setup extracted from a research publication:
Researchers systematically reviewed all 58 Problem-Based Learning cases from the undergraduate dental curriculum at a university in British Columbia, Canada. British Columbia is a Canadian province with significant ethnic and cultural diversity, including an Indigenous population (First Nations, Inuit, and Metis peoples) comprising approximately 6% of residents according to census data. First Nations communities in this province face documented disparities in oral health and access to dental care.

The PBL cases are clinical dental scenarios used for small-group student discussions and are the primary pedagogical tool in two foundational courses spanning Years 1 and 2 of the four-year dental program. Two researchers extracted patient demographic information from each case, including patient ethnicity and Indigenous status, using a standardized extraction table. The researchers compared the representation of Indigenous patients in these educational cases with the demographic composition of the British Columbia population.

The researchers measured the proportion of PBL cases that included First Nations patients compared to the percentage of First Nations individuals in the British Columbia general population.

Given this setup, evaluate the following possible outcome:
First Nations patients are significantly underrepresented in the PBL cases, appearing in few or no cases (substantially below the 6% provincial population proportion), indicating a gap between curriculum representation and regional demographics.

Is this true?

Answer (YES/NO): YES